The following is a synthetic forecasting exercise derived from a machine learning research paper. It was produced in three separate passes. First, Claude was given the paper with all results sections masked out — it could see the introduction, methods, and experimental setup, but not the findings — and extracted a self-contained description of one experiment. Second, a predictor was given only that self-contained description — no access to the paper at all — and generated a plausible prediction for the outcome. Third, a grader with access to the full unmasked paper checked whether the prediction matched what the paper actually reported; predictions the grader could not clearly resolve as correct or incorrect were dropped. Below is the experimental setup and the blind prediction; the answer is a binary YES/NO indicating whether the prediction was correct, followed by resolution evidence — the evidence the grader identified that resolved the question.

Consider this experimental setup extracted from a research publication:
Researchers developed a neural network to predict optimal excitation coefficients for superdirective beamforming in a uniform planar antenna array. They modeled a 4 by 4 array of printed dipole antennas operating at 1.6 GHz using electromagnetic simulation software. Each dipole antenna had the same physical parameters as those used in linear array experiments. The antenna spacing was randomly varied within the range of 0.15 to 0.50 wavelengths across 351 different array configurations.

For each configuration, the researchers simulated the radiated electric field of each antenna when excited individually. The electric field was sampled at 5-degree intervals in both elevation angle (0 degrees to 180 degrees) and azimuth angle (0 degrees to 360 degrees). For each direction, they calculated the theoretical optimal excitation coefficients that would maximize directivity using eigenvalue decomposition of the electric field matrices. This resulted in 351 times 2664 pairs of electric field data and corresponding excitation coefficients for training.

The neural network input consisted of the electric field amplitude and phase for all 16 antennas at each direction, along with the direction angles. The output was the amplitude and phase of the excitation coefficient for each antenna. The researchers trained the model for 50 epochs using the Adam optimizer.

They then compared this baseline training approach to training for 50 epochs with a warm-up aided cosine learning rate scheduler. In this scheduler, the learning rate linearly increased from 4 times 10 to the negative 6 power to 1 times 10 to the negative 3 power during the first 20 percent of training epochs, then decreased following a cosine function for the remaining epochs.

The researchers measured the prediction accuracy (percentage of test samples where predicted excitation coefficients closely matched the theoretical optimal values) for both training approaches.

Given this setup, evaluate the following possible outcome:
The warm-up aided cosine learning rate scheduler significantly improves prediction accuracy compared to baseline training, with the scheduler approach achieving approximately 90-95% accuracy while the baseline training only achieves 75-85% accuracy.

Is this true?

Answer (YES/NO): NO